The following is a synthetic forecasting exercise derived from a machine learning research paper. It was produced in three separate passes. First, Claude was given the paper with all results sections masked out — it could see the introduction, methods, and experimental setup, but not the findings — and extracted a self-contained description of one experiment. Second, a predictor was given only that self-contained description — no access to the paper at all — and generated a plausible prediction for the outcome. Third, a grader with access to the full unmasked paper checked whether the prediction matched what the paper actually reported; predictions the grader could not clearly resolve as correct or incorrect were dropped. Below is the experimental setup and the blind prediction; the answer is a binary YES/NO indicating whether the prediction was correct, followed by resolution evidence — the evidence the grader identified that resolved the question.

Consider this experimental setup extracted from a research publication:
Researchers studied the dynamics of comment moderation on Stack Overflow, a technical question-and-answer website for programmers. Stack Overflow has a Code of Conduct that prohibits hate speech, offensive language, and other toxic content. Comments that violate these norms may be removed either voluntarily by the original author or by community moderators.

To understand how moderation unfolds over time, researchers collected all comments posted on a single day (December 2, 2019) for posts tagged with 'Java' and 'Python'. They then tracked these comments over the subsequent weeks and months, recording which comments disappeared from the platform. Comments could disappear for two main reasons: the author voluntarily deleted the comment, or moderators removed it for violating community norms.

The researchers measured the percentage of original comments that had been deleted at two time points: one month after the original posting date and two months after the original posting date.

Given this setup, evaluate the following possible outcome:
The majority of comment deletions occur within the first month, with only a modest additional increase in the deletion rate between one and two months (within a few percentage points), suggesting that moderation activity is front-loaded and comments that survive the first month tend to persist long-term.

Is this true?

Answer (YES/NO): YES